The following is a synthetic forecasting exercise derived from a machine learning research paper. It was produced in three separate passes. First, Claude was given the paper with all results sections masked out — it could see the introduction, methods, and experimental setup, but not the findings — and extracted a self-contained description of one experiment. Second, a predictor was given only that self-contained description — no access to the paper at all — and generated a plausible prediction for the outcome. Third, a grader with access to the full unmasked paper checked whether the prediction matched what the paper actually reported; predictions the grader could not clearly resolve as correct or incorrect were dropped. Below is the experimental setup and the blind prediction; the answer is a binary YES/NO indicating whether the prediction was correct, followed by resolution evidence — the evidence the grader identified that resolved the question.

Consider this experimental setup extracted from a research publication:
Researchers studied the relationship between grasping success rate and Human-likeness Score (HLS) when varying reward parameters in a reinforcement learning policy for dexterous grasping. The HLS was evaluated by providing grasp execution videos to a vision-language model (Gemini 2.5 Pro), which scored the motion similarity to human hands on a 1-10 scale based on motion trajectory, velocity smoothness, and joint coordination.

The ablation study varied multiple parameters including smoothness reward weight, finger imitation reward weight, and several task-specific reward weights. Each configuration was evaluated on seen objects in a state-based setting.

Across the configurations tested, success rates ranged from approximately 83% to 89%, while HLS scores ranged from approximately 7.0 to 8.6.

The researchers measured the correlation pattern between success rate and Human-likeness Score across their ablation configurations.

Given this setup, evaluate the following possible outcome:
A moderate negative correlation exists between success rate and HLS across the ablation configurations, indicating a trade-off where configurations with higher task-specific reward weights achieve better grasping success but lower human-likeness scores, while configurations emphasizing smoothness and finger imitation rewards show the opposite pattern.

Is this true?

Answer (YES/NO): NO